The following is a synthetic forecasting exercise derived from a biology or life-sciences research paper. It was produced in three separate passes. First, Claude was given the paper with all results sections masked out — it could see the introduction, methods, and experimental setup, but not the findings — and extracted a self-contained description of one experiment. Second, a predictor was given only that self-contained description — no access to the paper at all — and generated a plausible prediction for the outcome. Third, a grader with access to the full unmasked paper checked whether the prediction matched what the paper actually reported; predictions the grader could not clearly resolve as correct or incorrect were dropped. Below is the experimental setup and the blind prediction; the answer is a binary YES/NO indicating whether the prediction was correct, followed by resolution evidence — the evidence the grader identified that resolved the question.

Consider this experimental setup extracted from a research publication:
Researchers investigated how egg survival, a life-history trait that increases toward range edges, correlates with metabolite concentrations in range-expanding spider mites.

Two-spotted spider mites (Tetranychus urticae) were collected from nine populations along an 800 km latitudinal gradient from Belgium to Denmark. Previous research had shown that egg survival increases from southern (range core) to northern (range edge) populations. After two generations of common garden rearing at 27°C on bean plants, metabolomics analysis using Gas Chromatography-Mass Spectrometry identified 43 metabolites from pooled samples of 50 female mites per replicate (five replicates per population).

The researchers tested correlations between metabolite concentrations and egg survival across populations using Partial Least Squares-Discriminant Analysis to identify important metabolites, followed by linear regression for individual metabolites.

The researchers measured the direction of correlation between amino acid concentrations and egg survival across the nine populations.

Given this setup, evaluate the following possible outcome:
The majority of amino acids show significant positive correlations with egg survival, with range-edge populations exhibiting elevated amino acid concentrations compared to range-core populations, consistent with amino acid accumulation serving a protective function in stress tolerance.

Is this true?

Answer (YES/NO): NO